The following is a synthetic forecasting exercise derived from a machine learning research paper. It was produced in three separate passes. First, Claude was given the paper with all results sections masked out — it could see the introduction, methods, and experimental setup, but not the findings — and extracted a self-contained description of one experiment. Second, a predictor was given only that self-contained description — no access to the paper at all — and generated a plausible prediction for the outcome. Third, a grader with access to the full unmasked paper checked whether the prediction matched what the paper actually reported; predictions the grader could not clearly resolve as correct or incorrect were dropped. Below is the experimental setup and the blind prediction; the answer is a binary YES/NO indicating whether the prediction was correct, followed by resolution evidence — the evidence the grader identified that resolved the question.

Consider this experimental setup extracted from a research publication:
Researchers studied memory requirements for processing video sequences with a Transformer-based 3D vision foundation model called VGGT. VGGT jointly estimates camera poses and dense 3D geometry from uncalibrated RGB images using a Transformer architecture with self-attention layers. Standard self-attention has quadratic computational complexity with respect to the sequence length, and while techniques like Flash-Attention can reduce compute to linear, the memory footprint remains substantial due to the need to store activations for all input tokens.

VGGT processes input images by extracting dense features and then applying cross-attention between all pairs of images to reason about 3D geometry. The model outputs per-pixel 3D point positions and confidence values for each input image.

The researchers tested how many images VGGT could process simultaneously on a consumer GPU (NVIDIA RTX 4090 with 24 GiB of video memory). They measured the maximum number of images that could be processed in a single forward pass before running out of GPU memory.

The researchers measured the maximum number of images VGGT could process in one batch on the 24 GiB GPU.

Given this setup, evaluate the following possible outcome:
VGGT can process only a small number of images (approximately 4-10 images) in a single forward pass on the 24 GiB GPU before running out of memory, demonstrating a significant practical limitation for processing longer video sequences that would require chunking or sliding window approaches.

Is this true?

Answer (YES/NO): NO